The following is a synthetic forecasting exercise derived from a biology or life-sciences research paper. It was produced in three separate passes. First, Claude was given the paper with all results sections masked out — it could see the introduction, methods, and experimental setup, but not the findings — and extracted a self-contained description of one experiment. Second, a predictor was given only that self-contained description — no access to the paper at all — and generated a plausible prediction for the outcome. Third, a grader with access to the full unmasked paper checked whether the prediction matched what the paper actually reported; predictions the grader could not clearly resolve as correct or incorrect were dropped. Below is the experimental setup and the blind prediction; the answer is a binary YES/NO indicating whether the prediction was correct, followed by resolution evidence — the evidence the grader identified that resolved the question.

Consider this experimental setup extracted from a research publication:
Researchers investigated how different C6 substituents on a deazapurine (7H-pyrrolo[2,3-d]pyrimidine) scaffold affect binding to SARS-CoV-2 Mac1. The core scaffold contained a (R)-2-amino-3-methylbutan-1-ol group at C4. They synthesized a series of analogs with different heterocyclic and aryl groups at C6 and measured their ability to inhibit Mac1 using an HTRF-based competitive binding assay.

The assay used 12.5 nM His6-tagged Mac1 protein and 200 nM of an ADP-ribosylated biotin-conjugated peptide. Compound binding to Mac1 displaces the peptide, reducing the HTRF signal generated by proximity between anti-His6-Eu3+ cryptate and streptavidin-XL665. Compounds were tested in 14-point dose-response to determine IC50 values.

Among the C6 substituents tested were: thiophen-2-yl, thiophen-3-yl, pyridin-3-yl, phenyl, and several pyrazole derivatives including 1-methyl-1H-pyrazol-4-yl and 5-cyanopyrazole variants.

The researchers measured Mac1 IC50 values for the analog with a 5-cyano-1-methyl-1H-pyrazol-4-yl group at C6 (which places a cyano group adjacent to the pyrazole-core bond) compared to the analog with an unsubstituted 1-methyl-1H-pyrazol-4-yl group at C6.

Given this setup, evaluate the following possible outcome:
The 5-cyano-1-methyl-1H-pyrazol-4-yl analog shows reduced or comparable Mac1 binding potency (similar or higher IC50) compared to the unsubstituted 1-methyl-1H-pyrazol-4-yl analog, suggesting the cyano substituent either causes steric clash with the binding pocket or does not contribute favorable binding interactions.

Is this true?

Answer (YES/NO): NO